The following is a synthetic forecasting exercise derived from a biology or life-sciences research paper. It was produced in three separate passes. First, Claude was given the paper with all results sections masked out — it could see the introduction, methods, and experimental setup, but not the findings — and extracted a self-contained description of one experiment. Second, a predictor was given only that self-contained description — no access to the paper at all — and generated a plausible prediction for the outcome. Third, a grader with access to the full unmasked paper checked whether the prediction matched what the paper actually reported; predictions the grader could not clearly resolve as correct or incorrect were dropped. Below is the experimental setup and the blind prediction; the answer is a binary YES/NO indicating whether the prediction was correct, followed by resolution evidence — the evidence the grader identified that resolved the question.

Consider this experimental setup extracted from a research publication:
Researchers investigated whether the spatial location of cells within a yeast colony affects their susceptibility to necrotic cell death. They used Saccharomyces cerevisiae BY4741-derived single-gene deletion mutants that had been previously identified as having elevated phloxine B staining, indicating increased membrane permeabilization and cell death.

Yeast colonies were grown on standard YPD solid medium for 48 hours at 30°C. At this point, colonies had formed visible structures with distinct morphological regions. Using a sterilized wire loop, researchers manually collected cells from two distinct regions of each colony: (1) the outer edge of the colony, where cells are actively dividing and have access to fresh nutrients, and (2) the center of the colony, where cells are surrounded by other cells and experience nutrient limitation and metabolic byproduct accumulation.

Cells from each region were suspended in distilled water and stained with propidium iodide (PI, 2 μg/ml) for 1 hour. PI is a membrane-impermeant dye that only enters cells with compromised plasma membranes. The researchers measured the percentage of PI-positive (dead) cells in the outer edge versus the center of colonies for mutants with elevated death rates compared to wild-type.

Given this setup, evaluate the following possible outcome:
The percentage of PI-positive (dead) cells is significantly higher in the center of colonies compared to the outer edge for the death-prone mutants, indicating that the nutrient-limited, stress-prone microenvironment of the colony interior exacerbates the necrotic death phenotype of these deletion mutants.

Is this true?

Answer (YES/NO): NO